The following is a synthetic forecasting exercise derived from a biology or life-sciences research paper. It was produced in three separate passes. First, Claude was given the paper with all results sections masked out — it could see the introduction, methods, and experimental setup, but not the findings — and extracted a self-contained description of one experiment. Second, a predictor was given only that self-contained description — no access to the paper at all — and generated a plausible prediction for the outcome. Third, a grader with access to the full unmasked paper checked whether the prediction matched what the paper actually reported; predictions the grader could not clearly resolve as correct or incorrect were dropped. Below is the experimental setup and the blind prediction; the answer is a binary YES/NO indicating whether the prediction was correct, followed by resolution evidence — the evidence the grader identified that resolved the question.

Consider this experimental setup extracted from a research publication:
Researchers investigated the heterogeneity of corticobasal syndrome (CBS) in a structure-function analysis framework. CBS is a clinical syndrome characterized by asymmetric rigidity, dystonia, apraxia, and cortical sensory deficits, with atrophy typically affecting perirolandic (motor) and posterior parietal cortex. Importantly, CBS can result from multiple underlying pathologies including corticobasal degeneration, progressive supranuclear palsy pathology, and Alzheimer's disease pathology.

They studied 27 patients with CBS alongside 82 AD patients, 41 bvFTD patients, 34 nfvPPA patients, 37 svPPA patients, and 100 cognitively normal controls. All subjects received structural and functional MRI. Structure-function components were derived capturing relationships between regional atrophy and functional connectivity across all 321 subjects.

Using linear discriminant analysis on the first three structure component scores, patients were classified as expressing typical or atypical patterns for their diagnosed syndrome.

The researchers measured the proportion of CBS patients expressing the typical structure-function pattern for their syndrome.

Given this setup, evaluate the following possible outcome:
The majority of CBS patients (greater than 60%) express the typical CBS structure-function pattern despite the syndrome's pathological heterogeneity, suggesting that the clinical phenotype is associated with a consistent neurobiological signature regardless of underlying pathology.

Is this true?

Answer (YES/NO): NO